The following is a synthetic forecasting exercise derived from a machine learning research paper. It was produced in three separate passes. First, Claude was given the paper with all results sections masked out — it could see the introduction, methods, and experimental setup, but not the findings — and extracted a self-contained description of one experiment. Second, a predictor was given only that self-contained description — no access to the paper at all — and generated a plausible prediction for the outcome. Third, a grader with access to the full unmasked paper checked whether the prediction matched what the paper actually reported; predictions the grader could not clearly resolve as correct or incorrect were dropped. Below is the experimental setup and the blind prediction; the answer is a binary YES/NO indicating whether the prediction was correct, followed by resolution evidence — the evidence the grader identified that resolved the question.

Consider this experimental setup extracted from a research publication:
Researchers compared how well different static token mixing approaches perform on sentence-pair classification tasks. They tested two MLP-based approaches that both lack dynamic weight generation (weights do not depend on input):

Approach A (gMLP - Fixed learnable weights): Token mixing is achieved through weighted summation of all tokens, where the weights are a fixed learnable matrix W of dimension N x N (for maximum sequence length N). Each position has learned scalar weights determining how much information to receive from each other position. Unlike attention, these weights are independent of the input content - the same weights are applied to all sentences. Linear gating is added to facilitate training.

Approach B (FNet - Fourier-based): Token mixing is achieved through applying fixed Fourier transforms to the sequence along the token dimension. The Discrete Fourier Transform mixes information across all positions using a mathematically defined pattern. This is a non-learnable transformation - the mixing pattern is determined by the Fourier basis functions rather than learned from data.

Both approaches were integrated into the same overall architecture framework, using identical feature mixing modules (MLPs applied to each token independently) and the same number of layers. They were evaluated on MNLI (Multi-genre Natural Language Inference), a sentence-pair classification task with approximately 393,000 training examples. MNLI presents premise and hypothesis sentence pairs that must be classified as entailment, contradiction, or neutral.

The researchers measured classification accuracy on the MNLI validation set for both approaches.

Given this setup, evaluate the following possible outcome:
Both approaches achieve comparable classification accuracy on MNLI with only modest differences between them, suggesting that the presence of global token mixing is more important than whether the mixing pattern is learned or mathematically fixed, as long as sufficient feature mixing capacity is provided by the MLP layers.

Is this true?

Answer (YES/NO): YES